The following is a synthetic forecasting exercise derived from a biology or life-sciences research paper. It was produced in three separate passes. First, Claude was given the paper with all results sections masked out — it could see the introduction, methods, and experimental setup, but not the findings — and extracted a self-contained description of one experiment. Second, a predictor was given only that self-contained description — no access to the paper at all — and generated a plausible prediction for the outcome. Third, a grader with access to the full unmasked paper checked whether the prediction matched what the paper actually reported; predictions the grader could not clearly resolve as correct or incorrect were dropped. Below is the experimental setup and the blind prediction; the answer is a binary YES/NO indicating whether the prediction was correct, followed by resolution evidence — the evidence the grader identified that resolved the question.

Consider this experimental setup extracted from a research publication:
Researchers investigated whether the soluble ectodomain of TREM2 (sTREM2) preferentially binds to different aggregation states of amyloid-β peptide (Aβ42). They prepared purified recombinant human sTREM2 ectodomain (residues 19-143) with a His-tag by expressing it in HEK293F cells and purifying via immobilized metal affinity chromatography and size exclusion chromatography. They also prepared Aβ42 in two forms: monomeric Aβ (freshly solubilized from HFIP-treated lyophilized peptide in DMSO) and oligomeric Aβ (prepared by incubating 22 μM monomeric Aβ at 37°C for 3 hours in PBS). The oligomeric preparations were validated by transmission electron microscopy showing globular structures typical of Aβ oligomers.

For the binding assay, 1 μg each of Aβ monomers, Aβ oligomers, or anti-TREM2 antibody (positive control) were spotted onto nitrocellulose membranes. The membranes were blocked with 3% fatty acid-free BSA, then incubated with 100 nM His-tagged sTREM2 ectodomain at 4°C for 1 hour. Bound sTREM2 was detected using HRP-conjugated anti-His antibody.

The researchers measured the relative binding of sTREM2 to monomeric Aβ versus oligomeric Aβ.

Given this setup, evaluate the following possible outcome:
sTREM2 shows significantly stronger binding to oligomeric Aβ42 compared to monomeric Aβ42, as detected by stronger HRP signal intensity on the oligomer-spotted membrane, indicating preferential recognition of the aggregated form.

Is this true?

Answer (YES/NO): YES